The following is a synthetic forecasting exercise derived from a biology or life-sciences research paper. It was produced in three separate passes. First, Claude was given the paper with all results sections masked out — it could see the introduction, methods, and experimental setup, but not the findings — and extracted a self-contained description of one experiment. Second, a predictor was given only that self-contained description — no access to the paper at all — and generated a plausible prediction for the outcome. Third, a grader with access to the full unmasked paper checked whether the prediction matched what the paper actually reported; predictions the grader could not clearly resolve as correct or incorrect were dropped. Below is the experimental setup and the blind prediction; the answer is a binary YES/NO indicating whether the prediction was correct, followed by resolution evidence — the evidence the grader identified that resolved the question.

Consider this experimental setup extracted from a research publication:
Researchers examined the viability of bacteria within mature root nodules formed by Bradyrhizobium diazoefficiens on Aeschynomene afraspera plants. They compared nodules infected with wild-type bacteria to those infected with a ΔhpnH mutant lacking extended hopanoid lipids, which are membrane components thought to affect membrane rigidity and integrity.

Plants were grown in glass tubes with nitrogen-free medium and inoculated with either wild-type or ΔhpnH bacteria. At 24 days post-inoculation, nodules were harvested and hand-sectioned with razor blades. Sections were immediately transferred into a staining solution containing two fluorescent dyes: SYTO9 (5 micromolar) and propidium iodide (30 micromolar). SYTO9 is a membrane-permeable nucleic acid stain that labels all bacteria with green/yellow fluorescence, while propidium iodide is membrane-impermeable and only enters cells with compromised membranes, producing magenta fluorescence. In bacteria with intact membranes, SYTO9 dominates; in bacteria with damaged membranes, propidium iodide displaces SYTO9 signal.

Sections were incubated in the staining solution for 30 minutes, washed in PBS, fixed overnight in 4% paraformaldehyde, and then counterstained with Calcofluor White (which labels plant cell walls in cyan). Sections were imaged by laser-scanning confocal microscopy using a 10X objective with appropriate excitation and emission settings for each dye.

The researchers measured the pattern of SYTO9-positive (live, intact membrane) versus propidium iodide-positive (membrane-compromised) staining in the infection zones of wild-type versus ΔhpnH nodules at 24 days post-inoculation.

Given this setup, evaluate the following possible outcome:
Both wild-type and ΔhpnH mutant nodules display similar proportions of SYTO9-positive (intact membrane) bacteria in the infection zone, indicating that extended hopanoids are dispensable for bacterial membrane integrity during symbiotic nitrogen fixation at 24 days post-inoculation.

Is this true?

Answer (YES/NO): YES